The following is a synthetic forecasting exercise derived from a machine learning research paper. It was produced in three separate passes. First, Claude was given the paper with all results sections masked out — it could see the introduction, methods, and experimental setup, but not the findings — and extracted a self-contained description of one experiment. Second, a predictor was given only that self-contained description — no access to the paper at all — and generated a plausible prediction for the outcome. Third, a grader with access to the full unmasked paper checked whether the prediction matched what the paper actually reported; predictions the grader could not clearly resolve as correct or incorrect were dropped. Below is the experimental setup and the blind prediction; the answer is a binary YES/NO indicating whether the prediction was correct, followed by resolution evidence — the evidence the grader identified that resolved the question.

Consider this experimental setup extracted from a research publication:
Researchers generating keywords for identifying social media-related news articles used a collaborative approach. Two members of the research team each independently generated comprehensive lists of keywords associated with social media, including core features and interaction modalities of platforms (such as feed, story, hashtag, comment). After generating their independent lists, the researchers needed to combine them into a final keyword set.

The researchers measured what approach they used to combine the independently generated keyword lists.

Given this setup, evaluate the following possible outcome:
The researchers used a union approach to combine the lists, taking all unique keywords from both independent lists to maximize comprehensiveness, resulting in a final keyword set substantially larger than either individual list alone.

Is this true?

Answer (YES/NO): NO